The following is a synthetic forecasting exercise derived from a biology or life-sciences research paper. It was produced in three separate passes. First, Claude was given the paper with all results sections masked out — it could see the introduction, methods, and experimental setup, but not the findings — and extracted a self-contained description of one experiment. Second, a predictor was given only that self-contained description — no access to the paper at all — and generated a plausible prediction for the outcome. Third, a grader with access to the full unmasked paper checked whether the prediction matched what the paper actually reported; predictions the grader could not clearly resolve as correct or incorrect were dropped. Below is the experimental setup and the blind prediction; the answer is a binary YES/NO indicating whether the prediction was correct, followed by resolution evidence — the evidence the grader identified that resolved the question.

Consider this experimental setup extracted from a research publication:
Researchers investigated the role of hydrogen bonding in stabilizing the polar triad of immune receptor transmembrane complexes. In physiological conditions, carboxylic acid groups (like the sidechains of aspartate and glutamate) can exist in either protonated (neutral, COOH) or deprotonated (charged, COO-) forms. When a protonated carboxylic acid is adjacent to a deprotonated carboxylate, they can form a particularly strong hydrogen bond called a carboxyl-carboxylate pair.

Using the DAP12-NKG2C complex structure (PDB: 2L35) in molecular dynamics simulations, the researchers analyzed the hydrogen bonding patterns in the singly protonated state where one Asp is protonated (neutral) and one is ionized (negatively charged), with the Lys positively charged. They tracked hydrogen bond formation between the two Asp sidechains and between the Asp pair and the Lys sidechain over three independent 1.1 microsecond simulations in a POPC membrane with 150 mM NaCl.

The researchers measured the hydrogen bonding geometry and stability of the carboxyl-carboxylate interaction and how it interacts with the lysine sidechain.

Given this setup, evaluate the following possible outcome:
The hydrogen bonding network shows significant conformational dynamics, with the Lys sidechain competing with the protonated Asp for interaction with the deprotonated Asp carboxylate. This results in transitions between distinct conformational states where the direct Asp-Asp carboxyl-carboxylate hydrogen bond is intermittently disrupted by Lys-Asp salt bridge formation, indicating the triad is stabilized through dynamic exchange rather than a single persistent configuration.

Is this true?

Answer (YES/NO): NO